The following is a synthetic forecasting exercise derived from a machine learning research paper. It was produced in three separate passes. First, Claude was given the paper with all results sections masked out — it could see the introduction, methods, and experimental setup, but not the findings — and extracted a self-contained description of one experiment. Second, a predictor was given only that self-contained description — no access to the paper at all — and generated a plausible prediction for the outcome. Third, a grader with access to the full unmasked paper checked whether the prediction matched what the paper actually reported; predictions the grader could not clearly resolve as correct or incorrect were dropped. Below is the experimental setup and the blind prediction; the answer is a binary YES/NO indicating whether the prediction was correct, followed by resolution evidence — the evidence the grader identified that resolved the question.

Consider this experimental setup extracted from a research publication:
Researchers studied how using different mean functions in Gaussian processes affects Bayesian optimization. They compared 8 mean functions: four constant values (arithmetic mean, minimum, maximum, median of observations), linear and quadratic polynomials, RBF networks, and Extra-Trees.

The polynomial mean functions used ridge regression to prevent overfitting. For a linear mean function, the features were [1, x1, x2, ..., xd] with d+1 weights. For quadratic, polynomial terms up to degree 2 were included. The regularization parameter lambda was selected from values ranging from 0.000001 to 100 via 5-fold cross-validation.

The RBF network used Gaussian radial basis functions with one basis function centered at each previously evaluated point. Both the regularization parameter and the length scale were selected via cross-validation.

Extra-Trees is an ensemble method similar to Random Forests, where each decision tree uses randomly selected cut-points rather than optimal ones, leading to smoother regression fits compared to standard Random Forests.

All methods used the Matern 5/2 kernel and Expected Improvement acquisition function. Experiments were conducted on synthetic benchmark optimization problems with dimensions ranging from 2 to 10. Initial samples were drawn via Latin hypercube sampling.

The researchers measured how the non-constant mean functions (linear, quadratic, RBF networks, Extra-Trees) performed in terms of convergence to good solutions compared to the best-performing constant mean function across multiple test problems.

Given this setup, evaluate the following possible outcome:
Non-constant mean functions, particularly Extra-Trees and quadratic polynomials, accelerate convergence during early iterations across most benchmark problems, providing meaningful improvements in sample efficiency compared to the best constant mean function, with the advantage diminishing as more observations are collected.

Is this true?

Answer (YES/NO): NO